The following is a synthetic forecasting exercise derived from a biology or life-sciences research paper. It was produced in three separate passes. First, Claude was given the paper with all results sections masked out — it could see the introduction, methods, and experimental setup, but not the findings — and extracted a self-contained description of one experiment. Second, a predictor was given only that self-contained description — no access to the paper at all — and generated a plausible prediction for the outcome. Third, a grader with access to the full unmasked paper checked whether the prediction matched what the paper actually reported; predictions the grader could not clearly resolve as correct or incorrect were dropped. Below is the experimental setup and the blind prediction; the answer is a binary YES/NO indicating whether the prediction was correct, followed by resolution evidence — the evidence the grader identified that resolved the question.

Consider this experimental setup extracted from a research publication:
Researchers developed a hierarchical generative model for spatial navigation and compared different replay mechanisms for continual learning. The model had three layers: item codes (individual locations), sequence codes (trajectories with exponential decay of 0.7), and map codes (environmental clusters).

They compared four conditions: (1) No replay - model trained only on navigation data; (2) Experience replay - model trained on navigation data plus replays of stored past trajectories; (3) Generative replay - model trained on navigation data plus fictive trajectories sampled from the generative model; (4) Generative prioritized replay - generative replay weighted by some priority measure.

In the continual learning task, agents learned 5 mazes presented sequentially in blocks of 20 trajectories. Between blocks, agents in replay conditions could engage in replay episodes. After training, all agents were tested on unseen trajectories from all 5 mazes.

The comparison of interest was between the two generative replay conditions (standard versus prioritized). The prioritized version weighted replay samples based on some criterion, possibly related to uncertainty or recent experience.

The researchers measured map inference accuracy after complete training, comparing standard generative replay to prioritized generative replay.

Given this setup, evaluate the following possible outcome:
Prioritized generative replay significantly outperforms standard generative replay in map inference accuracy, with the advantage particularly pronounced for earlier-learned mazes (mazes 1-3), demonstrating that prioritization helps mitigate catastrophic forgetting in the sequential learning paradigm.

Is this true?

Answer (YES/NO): NO